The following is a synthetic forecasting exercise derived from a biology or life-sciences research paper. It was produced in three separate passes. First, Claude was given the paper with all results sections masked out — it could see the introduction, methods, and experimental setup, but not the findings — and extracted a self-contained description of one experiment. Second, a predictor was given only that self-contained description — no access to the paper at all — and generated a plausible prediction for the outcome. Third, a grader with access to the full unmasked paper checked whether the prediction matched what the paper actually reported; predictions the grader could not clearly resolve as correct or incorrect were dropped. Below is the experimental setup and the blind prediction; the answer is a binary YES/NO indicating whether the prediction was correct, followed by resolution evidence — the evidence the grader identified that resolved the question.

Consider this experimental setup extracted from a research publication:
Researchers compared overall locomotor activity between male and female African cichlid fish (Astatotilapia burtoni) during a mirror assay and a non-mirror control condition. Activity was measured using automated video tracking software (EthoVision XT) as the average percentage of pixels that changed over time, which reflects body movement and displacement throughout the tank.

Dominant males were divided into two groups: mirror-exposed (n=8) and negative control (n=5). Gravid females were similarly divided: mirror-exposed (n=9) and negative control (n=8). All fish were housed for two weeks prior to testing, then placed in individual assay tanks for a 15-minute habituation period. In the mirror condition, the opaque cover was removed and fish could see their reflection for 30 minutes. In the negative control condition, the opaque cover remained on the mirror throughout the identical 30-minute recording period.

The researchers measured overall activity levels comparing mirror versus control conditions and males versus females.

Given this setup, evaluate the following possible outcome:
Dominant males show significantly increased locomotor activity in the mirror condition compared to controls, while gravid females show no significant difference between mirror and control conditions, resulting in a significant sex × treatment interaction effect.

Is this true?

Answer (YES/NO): NO